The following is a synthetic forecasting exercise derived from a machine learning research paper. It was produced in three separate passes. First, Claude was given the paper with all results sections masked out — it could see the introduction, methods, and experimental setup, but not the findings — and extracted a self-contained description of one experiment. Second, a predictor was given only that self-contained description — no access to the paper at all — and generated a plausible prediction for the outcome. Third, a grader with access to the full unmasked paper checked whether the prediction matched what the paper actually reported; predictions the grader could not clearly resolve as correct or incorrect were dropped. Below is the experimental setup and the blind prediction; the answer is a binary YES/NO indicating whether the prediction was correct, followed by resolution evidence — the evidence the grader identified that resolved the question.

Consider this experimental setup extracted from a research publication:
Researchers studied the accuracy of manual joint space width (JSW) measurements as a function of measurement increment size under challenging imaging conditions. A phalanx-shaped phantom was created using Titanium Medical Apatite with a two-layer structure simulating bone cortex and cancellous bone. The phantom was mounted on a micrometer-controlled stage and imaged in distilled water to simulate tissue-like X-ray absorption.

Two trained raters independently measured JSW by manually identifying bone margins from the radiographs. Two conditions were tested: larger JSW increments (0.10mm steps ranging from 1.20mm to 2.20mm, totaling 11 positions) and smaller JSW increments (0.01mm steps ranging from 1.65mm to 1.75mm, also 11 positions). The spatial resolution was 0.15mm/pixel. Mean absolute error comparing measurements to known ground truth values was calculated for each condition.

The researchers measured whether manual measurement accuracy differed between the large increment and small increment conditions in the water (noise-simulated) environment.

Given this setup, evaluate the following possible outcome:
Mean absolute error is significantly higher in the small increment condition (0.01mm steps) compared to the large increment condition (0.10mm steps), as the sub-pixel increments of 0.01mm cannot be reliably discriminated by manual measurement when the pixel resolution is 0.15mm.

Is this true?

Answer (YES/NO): NO